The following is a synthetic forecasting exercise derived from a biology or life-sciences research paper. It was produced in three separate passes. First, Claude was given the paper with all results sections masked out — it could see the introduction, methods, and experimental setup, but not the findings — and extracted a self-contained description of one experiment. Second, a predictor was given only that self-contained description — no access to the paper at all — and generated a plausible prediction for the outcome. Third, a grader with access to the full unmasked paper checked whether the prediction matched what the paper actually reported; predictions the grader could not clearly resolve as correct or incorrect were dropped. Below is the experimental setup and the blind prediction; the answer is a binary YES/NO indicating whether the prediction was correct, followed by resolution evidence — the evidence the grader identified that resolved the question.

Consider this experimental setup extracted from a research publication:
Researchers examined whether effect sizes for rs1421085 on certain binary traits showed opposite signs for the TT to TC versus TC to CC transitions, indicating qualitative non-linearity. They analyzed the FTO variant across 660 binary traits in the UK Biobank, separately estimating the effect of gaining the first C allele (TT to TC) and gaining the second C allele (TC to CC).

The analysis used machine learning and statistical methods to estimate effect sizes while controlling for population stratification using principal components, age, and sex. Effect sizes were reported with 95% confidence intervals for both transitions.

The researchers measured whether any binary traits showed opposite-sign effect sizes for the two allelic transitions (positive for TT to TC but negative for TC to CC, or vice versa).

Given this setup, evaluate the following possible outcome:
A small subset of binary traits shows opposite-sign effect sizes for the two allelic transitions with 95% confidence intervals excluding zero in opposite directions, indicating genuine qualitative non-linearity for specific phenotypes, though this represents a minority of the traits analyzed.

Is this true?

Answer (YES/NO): YES